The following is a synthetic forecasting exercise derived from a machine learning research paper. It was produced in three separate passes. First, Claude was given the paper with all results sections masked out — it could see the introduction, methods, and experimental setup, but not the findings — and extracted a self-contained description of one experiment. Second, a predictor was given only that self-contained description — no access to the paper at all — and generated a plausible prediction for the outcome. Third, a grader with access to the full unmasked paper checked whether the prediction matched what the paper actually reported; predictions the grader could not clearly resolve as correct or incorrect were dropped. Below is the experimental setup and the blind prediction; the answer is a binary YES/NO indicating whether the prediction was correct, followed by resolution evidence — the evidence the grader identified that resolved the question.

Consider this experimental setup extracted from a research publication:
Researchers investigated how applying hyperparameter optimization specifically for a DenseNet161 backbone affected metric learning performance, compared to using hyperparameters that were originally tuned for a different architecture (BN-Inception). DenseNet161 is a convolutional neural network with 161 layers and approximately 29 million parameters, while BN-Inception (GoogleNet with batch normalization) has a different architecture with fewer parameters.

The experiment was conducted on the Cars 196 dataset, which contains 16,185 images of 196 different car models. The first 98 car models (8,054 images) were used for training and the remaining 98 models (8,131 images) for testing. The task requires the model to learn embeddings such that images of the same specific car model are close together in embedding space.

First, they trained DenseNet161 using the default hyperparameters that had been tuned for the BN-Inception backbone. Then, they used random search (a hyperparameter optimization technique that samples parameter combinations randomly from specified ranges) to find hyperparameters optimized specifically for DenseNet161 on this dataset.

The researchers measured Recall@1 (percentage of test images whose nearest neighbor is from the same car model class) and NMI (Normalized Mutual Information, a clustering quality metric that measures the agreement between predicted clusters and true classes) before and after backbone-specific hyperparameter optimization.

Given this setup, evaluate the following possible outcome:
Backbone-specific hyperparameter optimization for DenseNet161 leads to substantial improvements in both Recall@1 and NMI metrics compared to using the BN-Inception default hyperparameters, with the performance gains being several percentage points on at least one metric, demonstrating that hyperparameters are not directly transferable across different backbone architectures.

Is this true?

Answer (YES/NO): NO